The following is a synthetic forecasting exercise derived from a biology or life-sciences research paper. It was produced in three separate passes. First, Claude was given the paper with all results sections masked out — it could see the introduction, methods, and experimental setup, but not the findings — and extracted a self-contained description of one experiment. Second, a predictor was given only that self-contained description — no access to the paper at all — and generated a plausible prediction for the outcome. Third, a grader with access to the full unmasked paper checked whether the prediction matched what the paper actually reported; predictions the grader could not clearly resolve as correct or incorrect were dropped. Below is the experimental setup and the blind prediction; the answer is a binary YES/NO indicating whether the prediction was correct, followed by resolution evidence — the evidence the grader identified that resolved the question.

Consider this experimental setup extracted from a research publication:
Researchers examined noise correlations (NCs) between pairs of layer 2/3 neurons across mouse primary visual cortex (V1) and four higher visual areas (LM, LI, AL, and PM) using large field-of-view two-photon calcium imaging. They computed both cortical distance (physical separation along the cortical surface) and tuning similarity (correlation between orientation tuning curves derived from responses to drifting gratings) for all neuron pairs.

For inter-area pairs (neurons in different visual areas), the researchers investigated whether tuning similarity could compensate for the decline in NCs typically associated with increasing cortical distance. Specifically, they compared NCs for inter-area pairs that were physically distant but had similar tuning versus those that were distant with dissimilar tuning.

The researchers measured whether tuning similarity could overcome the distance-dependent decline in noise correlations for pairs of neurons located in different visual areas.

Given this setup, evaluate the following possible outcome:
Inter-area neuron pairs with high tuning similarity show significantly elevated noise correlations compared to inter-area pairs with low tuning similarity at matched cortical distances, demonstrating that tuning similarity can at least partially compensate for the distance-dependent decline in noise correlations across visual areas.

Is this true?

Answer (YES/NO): YES